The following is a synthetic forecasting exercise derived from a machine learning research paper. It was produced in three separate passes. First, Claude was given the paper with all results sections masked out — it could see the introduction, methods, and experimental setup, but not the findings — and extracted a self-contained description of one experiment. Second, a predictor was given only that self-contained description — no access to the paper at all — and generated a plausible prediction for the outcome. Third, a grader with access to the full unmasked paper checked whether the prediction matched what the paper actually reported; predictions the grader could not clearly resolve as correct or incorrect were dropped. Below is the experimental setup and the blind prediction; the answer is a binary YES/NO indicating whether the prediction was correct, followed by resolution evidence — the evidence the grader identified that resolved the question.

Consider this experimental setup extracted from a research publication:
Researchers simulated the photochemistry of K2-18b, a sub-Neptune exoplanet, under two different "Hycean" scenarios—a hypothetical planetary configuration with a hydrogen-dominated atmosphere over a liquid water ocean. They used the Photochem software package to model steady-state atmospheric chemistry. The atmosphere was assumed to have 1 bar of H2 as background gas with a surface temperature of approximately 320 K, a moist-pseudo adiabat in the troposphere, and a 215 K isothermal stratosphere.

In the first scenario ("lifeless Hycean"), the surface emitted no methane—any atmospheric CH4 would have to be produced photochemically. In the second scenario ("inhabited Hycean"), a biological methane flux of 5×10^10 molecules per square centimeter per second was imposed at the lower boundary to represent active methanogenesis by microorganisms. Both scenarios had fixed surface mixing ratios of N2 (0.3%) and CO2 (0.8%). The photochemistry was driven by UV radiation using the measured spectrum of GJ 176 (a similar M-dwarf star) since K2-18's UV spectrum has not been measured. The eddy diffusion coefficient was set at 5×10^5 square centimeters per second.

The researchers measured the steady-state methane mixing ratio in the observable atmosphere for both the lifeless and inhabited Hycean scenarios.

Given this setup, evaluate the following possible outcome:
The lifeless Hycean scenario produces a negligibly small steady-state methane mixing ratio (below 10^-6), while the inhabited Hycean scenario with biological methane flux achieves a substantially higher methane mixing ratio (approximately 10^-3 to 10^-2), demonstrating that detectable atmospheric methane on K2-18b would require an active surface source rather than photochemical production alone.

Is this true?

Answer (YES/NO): YES